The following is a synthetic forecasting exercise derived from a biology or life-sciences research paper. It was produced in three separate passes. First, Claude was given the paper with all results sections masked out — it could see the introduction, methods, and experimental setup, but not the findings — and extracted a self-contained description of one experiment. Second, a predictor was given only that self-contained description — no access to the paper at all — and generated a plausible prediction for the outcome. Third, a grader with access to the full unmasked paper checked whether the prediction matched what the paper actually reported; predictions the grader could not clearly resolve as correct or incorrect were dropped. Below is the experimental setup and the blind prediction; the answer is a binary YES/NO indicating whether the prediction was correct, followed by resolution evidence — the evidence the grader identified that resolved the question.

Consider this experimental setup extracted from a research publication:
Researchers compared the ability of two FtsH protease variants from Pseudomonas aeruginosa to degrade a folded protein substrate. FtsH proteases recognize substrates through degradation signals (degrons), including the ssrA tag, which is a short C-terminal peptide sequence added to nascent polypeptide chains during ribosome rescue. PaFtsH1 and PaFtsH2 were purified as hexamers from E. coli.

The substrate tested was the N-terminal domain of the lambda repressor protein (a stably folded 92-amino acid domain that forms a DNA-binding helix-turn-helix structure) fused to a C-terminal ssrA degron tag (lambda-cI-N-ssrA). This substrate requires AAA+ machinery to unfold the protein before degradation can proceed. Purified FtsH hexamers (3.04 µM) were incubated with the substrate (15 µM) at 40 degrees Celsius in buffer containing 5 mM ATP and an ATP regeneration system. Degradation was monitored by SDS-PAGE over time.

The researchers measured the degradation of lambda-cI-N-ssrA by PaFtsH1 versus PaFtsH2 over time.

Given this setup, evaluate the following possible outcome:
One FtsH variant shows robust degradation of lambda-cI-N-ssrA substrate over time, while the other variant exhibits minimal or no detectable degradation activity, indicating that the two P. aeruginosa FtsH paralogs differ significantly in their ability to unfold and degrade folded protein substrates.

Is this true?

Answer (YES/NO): YES